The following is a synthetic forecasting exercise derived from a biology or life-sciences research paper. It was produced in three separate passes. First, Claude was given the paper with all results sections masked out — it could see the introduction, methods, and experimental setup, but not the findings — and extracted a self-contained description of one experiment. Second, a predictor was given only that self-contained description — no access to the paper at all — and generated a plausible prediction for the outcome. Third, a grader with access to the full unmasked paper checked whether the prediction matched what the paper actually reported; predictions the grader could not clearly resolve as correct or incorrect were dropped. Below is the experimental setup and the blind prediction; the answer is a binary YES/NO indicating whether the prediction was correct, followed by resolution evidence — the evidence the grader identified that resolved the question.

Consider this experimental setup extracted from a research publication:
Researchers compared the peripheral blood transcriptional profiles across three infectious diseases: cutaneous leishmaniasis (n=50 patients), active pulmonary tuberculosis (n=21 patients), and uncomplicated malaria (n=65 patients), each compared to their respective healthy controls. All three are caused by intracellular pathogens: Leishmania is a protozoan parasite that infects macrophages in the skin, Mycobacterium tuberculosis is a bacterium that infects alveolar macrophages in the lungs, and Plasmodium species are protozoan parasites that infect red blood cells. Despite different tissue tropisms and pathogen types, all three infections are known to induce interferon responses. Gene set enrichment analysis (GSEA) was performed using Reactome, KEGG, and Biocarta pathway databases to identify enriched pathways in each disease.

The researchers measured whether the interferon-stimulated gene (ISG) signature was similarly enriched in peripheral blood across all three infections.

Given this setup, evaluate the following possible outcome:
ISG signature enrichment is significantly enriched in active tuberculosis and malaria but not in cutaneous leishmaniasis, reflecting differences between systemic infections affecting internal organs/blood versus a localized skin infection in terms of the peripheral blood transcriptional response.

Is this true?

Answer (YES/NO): NO